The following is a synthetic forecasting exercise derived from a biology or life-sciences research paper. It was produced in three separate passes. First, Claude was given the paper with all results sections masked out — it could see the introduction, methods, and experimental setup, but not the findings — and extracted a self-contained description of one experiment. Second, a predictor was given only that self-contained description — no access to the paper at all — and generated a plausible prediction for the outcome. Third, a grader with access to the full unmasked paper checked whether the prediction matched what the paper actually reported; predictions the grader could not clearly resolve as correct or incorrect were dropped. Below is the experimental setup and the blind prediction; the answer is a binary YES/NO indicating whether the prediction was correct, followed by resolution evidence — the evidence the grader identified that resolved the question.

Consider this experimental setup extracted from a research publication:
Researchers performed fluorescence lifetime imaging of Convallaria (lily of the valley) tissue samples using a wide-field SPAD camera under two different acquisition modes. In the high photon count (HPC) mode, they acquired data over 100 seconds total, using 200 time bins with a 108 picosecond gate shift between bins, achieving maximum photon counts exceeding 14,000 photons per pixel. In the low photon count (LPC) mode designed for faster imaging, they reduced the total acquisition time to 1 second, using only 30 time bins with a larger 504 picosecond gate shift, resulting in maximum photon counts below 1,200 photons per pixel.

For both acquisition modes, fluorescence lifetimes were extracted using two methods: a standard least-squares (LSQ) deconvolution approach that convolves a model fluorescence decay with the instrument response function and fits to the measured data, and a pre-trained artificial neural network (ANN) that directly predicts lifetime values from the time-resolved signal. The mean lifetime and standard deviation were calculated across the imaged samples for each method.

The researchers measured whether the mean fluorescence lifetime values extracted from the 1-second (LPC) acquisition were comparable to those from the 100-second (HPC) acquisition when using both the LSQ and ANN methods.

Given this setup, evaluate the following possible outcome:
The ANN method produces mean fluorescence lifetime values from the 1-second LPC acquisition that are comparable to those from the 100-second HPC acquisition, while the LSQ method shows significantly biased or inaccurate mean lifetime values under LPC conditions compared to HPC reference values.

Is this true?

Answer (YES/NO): NO